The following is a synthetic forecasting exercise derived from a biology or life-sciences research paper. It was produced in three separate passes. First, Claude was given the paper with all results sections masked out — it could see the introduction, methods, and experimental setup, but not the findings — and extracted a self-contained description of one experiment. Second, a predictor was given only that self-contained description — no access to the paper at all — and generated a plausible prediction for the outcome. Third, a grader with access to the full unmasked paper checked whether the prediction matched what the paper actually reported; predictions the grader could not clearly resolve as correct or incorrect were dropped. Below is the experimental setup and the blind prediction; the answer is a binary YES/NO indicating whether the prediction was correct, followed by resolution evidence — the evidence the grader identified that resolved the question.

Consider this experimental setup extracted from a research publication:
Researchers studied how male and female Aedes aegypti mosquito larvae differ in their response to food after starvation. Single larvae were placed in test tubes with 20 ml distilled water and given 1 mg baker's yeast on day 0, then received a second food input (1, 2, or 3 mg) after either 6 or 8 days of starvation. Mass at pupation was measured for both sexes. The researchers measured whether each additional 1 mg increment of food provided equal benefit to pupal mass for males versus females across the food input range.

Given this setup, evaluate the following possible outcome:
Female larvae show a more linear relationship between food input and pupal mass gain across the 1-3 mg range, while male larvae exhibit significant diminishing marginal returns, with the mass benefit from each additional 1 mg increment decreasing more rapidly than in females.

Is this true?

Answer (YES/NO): NO